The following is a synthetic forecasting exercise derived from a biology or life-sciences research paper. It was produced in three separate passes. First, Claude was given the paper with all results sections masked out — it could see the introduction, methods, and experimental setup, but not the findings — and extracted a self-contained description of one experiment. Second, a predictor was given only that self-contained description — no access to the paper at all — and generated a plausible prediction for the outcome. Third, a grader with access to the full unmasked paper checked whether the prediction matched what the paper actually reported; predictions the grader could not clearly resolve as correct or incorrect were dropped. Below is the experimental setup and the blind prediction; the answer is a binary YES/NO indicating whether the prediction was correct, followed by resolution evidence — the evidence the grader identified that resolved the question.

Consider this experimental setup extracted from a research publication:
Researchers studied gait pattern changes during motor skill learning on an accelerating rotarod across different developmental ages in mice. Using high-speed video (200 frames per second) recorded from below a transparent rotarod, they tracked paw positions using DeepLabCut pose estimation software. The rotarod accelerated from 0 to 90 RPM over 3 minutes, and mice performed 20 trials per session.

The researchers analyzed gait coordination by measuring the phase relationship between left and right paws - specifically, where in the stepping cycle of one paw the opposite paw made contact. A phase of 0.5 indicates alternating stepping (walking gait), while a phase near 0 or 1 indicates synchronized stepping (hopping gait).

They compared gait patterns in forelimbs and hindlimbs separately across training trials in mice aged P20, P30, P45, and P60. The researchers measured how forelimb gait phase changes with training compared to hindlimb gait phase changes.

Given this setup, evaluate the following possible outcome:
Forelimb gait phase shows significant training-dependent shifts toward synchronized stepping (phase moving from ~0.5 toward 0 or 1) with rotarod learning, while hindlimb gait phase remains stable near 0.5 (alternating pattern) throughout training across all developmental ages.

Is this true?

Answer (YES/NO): NO